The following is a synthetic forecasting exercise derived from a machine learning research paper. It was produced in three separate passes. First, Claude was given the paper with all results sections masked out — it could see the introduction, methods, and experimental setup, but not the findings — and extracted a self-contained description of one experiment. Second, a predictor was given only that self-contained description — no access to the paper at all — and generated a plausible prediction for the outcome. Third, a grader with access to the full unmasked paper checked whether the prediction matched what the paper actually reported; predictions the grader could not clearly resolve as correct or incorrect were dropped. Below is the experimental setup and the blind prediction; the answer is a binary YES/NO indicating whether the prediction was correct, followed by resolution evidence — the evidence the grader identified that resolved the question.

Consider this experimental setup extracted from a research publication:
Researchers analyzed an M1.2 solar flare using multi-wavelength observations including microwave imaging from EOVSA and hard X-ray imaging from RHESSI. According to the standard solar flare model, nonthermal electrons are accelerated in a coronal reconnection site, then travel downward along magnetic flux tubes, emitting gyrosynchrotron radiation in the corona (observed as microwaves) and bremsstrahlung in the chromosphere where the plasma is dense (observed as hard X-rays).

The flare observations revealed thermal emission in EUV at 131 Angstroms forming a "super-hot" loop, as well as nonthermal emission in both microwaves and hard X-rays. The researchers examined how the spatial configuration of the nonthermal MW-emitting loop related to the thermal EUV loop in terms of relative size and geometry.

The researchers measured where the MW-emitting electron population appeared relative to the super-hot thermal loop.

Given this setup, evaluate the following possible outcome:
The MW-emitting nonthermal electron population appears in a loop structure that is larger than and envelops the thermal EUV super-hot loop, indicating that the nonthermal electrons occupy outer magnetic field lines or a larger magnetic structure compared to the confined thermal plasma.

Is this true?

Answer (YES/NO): NO